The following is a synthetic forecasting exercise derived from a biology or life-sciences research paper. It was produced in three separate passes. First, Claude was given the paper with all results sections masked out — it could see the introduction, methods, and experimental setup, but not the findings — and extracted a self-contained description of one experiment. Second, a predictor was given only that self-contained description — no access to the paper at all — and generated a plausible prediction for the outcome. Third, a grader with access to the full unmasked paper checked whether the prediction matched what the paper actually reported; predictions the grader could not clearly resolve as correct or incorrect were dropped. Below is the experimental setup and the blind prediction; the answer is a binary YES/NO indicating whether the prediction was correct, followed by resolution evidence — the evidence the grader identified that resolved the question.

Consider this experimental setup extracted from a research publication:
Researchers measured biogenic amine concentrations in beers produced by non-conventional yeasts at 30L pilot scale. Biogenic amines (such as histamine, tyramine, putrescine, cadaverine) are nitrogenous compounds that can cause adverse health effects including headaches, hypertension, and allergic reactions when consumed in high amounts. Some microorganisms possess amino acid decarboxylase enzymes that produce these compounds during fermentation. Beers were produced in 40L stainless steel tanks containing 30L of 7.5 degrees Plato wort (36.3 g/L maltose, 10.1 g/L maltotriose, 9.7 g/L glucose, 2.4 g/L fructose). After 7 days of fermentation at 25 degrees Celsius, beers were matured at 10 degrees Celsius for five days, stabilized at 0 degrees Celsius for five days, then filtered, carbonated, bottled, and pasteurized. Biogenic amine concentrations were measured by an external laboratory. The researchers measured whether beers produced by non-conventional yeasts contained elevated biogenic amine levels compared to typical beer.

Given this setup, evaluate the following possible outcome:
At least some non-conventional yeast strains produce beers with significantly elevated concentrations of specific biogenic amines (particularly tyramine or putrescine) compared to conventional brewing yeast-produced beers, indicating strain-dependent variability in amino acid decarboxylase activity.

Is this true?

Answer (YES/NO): NO